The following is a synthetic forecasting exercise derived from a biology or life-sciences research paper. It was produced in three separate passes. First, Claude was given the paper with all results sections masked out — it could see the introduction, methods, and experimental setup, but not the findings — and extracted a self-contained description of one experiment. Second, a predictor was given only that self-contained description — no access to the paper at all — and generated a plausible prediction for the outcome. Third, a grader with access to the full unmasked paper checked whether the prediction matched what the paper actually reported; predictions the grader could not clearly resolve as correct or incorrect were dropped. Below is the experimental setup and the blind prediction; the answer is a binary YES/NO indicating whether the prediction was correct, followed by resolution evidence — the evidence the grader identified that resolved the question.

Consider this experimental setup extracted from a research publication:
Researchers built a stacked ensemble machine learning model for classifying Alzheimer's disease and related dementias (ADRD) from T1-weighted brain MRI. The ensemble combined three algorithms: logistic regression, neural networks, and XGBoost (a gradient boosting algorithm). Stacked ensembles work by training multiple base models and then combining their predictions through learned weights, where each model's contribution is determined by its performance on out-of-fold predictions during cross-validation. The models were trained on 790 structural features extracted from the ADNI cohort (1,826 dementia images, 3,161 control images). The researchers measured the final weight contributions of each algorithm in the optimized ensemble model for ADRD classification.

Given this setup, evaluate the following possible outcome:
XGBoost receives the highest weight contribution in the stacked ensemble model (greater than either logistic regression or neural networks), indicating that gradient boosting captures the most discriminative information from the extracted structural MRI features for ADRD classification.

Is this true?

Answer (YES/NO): NO